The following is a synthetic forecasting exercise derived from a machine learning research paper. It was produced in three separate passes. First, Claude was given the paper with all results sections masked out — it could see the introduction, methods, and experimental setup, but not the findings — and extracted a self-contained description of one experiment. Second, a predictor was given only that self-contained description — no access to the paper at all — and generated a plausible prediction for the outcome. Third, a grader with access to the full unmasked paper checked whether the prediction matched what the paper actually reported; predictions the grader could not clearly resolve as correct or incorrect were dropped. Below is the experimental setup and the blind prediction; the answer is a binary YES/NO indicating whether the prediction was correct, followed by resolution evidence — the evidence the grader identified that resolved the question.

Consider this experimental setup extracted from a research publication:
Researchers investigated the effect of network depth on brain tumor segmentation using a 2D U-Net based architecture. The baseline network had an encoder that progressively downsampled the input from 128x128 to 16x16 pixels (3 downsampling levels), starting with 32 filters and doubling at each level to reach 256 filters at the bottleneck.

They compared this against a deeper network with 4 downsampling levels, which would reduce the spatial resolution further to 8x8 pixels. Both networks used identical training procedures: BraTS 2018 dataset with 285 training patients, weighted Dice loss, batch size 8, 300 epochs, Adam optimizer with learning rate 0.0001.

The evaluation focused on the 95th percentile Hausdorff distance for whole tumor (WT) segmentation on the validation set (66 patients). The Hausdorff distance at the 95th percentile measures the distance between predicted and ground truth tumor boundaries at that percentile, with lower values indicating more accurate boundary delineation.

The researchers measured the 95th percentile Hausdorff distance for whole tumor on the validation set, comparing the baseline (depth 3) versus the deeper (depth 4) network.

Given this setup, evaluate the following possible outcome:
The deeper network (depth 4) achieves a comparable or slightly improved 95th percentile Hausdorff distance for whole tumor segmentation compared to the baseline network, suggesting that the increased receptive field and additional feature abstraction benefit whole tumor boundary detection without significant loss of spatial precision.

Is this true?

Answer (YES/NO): NO